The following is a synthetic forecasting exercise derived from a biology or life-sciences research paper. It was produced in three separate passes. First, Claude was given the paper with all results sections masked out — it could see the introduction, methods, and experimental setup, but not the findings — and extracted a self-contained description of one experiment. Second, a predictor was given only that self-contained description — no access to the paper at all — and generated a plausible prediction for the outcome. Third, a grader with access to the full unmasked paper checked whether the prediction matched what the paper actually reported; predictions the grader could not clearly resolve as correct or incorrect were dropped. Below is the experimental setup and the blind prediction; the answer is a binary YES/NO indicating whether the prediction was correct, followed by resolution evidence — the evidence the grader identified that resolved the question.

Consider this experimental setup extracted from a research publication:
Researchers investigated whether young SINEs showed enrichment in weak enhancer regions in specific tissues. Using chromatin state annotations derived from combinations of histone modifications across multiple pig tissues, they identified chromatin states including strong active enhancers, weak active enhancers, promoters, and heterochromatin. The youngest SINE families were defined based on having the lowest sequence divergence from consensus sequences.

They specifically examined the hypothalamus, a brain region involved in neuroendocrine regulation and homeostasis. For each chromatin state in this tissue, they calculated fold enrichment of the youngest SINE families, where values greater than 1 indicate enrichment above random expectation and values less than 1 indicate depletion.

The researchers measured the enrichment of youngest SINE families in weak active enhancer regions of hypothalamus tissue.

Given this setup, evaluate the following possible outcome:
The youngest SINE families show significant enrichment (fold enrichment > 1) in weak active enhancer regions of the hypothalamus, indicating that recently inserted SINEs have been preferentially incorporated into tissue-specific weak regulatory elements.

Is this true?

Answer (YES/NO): YES